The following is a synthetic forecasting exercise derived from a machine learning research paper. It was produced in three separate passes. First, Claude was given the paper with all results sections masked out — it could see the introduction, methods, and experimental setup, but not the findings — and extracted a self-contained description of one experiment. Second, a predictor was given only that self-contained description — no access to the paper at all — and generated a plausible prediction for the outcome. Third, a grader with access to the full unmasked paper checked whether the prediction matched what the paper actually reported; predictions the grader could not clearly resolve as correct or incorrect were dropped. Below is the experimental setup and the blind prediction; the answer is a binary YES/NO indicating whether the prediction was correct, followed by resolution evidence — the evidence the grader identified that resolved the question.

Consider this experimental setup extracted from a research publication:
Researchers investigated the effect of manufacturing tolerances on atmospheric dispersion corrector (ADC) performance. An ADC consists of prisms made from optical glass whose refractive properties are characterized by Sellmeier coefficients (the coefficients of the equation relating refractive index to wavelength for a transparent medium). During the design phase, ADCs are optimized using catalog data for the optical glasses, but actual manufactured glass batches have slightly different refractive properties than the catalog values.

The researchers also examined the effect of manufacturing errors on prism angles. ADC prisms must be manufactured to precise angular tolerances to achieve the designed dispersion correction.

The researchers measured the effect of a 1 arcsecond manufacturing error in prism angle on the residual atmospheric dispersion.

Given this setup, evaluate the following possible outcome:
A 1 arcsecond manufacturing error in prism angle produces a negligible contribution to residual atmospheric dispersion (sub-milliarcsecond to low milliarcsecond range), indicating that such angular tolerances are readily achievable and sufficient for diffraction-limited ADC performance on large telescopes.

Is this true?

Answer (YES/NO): NO